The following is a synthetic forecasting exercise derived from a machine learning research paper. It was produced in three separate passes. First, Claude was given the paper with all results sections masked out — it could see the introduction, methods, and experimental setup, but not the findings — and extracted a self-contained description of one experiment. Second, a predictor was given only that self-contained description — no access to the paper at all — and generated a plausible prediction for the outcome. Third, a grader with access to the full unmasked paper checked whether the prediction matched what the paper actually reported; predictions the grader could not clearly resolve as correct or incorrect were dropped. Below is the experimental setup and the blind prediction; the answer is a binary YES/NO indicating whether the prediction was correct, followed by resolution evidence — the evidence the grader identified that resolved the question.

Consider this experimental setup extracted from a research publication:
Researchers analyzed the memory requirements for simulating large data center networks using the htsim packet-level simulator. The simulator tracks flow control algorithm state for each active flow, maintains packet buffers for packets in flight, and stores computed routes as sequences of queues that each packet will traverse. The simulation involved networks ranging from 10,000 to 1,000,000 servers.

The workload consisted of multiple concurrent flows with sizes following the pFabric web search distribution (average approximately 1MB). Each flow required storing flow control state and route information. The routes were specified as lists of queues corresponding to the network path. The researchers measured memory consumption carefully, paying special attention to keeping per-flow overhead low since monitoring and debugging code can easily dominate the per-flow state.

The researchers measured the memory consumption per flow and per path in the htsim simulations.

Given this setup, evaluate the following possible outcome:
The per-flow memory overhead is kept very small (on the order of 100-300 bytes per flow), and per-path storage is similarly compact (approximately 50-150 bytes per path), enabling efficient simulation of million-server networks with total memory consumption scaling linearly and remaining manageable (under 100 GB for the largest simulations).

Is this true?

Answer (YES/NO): NO